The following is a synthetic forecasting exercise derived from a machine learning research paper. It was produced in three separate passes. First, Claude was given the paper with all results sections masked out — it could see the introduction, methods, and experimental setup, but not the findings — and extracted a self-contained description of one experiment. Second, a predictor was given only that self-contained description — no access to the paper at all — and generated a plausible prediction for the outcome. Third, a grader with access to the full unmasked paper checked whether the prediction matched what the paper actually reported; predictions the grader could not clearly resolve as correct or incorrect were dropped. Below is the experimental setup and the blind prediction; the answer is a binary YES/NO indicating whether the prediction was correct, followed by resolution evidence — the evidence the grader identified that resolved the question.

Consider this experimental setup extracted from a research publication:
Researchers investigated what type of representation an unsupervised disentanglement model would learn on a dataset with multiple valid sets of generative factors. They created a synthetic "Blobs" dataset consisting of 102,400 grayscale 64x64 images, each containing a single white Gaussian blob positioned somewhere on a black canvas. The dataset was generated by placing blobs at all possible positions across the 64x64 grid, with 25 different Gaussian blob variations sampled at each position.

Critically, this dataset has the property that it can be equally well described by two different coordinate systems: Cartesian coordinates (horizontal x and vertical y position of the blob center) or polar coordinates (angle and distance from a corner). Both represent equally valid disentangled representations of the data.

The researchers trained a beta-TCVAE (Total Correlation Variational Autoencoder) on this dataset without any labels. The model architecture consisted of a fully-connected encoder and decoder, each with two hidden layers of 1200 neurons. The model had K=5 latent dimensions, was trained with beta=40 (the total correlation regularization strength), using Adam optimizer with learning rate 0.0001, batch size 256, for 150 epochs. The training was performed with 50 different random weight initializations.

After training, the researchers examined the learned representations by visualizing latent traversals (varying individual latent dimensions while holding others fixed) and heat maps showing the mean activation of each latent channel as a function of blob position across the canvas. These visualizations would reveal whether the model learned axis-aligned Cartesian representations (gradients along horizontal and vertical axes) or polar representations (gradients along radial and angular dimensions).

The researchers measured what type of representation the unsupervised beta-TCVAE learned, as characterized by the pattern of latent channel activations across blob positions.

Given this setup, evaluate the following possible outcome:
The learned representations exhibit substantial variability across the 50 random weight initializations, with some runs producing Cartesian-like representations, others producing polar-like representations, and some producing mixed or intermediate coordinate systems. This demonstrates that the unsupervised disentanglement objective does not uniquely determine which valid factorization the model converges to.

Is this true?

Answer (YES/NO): NO